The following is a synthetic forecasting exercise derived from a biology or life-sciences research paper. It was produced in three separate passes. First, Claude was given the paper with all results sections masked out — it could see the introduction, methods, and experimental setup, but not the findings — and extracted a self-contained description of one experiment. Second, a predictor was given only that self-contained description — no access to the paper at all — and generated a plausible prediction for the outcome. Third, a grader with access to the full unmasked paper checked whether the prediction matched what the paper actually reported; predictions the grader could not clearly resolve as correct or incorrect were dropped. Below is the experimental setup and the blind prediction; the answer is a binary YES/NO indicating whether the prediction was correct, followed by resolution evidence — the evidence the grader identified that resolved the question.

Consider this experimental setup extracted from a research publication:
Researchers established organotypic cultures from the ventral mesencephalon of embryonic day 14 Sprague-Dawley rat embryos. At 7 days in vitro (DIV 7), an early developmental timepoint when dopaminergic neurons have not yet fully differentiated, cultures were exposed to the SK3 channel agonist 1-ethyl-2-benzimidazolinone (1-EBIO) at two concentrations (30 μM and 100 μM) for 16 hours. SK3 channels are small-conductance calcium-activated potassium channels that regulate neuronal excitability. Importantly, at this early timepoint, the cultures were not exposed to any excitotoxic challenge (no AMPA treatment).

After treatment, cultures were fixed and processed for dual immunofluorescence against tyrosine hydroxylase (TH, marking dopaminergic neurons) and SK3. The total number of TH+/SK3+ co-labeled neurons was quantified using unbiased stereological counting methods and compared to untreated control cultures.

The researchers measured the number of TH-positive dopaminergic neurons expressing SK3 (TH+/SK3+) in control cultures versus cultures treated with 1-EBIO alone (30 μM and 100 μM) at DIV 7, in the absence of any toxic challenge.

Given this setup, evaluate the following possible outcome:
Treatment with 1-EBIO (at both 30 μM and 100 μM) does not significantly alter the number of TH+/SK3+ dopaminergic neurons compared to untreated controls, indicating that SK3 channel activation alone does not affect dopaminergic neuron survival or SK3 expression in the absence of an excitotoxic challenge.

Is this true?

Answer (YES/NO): NO